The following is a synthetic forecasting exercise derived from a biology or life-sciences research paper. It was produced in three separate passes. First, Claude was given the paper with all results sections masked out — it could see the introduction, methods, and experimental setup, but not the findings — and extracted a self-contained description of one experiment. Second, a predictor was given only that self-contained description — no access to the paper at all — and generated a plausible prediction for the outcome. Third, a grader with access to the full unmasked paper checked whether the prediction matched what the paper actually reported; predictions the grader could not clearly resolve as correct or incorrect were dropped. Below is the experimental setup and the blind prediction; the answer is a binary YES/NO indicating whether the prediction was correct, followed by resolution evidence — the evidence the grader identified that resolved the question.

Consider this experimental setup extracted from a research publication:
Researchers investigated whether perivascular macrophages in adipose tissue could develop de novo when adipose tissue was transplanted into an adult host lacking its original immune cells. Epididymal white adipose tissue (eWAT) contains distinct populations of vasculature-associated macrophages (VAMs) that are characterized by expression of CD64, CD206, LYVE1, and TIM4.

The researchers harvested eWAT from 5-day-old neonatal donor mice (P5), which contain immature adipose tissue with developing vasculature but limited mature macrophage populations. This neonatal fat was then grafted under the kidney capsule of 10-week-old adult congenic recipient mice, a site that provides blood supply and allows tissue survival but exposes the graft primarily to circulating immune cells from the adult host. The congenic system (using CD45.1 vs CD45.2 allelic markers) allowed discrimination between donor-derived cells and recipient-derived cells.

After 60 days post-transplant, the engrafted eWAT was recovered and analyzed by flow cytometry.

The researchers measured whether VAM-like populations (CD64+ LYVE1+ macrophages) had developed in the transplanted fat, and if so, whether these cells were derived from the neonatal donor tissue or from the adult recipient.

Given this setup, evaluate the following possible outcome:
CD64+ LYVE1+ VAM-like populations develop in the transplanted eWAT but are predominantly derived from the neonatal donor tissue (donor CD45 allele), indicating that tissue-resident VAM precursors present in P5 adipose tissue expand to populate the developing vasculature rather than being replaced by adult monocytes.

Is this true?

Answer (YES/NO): NO